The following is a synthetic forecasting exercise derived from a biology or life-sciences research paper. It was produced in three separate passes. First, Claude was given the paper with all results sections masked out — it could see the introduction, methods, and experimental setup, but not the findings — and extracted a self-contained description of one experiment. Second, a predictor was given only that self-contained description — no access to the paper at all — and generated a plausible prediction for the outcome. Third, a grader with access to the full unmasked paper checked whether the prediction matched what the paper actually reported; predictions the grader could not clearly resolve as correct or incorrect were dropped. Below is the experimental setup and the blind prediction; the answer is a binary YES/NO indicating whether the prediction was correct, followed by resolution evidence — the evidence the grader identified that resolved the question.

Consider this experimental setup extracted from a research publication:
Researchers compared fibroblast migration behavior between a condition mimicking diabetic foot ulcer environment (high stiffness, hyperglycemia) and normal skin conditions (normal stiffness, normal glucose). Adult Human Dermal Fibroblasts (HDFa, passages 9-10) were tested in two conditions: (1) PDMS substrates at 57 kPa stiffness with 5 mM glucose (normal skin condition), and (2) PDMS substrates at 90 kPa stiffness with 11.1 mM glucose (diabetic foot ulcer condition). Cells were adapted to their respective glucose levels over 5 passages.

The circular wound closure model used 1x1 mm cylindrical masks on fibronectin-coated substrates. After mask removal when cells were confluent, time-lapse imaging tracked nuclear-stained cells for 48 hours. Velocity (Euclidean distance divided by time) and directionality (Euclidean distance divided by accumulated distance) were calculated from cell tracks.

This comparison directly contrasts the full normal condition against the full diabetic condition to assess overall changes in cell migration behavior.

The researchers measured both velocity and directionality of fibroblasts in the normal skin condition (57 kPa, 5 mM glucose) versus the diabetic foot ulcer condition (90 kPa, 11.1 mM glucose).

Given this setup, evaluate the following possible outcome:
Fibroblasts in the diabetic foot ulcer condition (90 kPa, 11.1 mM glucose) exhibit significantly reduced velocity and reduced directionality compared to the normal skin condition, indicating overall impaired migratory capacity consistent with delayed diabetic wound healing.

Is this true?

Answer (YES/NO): NO